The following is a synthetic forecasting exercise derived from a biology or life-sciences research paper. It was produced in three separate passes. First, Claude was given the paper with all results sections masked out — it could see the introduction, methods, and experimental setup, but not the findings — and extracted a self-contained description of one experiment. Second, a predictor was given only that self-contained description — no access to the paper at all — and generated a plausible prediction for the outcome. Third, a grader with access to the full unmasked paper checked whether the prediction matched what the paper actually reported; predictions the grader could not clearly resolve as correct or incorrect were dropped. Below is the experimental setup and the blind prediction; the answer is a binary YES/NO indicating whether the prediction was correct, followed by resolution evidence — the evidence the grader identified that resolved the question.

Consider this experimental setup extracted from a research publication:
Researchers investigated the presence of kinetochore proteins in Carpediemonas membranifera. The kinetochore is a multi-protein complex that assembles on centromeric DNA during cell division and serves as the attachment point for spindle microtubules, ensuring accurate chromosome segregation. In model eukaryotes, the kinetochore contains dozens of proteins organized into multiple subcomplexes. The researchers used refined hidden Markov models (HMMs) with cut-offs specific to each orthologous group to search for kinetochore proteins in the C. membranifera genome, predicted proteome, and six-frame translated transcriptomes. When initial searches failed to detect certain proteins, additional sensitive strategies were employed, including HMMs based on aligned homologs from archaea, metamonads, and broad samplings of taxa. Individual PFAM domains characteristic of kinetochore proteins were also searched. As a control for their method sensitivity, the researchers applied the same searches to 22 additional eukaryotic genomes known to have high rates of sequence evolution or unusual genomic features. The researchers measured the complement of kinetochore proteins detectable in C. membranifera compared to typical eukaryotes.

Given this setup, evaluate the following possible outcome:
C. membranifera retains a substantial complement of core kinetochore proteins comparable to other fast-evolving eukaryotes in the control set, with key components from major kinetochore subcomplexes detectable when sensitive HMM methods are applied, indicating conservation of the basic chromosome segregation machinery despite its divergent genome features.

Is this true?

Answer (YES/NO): NO